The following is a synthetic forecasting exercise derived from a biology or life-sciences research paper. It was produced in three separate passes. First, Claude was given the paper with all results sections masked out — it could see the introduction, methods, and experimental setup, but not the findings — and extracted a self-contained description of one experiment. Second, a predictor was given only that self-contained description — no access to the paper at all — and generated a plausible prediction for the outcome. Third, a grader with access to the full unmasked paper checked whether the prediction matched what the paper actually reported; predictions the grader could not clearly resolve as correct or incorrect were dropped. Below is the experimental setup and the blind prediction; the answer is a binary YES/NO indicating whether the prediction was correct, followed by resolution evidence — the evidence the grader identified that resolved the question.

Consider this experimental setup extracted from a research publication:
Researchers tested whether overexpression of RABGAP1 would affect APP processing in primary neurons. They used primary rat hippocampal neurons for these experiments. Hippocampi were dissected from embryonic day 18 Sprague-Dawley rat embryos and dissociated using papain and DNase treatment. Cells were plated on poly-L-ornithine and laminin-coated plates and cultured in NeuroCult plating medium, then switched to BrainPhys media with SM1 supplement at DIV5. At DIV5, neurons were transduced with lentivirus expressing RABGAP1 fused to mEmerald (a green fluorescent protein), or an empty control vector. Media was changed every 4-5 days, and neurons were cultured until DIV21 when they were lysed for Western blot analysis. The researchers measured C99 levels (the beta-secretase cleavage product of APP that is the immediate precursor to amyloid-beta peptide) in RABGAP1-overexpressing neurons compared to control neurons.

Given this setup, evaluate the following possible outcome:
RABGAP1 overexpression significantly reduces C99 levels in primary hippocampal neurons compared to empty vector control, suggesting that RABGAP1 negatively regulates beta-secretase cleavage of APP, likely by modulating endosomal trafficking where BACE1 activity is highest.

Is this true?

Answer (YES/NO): NO